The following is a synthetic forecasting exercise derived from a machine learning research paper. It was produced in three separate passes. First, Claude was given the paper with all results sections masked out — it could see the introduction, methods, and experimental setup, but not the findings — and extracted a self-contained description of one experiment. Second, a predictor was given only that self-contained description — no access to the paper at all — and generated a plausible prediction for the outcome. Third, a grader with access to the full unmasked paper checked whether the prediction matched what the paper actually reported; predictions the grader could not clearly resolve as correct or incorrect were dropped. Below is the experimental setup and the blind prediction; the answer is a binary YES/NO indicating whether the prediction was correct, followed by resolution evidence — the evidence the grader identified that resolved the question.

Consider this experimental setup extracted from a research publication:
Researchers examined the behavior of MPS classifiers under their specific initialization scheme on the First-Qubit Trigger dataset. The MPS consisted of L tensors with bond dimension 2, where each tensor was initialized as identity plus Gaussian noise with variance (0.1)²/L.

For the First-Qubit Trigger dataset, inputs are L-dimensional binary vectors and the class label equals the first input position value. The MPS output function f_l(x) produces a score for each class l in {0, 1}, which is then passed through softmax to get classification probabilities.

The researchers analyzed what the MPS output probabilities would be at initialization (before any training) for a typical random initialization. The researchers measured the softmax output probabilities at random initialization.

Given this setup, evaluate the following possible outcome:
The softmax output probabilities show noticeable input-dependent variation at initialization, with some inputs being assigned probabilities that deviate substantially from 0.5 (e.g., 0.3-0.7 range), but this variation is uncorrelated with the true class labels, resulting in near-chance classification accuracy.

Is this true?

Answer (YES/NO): NO